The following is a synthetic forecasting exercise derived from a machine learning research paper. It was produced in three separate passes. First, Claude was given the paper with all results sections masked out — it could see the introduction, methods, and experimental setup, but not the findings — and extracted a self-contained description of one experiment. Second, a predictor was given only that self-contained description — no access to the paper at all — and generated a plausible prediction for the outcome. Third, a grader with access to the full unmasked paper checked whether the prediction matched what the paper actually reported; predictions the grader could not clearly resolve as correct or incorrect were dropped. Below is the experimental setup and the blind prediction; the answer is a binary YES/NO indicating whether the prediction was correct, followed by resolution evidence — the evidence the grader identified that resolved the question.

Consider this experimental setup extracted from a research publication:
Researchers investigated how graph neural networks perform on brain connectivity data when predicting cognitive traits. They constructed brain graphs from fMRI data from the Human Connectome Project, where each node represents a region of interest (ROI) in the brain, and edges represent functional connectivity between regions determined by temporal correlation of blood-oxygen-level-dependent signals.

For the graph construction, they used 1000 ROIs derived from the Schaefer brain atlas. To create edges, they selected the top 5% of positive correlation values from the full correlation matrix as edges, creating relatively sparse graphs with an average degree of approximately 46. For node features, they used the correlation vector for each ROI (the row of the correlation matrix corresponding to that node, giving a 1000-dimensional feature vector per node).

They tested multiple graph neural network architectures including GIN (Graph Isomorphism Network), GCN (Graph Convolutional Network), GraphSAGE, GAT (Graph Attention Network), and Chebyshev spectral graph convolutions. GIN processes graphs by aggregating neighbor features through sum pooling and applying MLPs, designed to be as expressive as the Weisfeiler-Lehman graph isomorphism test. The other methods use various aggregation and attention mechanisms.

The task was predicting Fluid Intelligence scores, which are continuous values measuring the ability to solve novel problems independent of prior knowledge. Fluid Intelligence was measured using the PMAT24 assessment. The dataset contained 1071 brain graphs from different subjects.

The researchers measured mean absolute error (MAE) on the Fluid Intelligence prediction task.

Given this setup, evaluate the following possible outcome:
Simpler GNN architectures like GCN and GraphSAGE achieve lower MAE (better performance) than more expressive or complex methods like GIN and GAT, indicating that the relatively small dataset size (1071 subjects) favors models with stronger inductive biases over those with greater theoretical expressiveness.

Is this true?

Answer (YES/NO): YES